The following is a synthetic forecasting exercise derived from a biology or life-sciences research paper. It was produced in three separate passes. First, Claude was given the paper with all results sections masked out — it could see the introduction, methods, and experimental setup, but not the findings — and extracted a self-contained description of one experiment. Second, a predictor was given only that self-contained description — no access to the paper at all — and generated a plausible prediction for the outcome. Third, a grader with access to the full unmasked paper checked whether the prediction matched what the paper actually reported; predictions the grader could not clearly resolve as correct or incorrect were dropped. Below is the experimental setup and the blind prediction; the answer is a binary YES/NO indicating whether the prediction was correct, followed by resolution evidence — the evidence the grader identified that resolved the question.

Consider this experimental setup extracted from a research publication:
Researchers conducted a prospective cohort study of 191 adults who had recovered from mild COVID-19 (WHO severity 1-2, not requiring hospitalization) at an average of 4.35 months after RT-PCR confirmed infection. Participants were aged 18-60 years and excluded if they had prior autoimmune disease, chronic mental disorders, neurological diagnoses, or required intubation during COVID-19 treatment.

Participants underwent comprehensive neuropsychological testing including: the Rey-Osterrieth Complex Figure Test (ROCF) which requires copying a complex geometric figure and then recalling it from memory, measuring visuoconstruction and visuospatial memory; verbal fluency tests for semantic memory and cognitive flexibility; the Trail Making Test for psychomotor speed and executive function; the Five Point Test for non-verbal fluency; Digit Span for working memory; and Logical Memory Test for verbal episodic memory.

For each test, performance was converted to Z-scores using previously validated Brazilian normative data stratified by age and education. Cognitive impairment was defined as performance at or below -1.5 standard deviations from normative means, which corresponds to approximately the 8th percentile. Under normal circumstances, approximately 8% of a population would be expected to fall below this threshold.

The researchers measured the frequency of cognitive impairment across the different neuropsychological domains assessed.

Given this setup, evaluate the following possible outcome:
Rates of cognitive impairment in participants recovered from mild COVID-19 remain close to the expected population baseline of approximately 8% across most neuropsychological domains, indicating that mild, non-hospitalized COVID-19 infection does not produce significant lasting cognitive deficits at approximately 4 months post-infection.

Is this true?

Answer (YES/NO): NO